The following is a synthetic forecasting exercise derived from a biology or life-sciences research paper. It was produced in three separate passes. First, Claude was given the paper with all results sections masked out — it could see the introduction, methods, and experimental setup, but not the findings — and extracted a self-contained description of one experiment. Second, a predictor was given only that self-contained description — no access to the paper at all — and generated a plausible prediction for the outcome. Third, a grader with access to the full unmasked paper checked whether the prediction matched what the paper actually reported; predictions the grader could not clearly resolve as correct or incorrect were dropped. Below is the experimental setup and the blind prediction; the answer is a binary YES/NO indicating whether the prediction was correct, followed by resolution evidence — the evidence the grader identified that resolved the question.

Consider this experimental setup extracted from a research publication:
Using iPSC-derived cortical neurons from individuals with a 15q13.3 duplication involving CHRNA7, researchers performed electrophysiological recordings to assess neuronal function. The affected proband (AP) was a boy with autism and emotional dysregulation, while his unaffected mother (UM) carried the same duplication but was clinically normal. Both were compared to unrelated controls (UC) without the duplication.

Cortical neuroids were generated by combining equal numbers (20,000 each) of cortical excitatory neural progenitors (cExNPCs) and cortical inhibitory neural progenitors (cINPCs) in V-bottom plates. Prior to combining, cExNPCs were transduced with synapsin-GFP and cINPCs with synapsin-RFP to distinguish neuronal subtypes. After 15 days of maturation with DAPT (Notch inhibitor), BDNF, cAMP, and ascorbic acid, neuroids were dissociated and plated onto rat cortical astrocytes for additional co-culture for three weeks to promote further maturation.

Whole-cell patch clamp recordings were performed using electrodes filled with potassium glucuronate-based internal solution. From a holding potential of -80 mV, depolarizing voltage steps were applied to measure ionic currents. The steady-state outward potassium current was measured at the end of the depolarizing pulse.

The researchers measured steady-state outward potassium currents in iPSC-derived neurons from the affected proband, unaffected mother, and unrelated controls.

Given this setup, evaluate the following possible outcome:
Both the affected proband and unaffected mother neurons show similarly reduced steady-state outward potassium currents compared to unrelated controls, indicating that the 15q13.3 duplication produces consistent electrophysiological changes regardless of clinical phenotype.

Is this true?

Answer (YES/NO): YES